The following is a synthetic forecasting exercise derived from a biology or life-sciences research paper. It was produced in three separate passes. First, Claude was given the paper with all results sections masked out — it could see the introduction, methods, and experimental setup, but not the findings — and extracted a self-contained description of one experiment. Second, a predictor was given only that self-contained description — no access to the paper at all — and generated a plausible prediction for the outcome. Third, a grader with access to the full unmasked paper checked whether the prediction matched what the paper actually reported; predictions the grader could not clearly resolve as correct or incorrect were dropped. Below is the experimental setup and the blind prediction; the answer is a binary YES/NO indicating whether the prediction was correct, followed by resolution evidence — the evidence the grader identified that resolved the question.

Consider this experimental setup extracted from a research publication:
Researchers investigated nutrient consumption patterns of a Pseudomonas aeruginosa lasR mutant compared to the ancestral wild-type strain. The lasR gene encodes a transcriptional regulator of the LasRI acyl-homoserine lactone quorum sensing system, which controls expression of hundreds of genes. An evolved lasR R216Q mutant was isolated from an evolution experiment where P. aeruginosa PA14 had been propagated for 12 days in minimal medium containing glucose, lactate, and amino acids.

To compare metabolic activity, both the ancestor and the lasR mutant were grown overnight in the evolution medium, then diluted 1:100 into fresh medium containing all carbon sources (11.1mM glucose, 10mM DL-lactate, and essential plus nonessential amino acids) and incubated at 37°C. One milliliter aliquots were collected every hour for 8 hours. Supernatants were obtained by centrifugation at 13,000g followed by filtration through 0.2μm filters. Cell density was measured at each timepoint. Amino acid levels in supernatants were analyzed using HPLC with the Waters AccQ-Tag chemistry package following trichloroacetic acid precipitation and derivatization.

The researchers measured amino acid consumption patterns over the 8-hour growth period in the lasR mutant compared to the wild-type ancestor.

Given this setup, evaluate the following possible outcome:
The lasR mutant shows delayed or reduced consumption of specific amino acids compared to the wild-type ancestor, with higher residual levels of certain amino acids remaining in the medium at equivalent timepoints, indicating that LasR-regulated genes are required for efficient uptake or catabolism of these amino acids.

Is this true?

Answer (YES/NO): NO